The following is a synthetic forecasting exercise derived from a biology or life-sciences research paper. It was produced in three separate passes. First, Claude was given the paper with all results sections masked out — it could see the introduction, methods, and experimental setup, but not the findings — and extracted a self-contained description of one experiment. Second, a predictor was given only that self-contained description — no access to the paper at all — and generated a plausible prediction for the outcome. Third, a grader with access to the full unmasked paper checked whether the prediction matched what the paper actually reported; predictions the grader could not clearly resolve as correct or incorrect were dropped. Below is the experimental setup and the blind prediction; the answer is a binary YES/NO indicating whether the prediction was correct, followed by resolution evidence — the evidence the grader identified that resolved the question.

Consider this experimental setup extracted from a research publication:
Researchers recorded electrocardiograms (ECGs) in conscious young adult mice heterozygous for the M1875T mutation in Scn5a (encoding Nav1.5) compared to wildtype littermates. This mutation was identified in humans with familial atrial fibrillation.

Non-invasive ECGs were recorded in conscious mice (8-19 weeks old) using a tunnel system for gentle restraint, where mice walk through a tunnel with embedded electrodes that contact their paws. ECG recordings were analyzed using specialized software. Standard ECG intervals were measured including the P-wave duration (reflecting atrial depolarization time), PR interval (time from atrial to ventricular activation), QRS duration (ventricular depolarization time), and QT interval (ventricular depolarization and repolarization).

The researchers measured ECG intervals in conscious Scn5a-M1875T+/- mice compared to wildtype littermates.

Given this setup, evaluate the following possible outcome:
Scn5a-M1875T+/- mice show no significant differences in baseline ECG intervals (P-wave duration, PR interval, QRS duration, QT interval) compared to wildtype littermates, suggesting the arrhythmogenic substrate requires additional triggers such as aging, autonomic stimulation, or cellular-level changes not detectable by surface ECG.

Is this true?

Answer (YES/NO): YES